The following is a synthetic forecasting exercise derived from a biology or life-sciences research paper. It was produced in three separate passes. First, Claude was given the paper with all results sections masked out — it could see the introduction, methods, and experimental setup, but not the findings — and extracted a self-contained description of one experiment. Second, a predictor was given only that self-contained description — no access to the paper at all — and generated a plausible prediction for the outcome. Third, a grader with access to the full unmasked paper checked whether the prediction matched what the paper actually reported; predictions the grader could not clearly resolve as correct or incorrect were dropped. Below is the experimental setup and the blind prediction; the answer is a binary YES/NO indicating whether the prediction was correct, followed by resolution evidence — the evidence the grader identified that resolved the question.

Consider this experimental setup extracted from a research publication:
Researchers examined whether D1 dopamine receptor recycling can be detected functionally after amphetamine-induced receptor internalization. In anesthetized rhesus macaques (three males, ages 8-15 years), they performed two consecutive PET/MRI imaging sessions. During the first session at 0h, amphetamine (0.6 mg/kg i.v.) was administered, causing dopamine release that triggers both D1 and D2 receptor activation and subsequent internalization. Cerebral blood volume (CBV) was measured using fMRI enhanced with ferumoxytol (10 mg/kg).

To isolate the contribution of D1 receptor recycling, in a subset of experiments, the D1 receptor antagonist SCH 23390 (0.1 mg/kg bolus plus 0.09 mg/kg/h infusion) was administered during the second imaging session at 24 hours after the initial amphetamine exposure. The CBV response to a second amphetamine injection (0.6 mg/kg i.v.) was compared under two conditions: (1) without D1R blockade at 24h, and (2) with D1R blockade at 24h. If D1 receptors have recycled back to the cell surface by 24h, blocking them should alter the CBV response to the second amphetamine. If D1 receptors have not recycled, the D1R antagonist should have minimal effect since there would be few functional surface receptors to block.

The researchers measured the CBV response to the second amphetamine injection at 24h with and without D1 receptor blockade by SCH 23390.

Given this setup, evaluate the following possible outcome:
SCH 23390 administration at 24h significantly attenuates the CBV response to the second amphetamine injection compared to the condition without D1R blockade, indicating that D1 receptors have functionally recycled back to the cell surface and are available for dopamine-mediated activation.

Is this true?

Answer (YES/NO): YES